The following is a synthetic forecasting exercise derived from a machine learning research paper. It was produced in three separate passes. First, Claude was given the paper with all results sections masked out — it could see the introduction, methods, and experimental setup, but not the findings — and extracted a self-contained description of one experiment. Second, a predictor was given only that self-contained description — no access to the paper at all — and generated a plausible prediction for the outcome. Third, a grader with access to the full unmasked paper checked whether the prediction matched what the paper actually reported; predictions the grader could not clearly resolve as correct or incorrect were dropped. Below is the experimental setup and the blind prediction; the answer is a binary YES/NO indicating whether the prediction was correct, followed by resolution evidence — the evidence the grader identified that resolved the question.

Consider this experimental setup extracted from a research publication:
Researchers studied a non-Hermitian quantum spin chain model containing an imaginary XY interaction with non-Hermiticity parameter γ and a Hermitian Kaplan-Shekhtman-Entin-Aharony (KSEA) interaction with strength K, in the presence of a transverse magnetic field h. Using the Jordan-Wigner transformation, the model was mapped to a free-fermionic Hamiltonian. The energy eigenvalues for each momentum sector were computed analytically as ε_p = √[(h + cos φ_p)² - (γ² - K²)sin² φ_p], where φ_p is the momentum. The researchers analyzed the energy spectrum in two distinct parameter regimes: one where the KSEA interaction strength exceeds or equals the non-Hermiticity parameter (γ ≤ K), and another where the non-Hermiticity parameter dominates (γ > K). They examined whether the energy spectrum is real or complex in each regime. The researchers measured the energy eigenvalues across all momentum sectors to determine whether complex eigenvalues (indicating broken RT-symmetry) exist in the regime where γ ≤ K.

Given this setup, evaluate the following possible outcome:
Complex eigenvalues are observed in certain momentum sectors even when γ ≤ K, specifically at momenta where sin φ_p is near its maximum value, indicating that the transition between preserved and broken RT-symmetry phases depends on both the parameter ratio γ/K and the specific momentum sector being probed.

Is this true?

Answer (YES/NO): NO